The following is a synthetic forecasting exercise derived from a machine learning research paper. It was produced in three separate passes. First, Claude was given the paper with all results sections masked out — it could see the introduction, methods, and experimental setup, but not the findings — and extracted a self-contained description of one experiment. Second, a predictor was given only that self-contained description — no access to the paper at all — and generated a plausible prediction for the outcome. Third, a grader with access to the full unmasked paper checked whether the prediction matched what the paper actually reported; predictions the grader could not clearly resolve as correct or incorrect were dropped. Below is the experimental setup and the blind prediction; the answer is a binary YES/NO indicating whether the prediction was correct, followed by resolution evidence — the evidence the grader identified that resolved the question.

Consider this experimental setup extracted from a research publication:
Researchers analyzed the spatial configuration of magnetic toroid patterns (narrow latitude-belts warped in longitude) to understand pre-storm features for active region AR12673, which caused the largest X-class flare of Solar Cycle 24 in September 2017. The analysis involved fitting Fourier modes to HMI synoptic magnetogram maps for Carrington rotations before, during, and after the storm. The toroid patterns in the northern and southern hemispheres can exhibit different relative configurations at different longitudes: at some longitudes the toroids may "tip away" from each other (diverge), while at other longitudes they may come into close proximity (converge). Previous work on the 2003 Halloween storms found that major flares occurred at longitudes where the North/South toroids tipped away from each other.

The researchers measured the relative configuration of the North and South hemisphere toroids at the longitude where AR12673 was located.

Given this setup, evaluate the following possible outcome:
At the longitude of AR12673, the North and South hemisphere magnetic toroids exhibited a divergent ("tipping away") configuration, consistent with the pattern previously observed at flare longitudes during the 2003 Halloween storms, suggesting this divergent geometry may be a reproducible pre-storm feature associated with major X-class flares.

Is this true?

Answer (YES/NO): NO